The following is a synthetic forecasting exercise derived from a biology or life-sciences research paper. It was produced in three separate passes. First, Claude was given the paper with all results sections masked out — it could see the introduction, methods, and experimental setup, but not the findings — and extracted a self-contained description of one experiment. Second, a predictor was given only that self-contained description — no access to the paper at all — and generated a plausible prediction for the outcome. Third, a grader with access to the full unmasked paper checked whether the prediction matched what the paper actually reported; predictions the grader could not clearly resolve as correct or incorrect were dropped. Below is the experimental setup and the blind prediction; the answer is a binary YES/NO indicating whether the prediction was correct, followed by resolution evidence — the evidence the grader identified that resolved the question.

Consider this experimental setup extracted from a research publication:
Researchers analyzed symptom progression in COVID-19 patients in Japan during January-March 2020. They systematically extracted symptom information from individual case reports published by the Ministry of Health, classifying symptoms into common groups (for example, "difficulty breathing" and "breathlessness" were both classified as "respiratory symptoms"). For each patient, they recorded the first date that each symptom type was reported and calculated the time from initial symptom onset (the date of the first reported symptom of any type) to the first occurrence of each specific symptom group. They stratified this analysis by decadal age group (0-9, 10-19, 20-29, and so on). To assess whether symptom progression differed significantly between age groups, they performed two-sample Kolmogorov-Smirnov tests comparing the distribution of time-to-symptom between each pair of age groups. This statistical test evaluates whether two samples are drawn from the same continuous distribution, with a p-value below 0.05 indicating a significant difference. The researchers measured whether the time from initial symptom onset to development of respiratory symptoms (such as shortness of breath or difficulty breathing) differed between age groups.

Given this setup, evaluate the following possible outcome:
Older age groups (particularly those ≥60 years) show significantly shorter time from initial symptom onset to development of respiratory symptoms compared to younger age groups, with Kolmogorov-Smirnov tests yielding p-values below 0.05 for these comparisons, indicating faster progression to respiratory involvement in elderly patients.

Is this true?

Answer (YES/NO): NO